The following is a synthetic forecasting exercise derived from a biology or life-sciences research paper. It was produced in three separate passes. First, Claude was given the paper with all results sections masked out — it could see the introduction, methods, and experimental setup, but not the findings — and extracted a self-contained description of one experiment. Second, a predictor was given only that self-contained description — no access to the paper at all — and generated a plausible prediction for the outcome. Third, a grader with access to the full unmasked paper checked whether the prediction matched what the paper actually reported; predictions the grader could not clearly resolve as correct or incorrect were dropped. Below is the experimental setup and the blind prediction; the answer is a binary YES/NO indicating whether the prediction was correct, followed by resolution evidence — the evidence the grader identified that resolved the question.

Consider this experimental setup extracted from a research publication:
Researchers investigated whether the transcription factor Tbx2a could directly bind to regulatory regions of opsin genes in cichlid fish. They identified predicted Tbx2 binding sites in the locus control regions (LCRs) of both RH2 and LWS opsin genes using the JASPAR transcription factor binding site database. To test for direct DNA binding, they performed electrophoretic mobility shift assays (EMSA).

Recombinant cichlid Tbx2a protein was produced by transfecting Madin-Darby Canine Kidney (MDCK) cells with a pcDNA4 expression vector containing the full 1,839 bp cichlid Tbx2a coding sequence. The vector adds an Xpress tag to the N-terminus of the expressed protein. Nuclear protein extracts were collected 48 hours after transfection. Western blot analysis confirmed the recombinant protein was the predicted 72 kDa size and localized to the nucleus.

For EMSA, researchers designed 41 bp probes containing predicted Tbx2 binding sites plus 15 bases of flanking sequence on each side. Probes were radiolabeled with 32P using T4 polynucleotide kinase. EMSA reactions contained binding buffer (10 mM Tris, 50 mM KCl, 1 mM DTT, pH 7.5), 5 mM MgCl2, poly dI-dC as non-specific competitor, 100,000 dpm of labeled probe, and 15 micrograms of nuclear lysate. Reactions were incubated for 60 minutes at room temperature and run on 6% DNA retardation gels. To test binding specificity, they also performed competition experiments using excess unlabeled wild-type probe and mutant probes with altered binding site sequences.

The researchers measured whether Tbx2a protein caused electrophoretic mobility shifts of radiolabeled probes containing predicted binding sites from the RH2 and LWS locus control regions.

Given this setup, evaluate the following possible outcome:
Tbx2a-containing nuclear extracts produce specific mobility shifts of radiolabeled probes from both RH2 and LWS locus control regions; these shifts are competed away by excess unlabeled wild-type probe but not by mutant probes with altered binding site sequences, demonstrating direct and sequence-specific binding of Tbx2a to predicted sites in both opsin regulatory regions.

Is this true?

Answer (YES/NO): NO